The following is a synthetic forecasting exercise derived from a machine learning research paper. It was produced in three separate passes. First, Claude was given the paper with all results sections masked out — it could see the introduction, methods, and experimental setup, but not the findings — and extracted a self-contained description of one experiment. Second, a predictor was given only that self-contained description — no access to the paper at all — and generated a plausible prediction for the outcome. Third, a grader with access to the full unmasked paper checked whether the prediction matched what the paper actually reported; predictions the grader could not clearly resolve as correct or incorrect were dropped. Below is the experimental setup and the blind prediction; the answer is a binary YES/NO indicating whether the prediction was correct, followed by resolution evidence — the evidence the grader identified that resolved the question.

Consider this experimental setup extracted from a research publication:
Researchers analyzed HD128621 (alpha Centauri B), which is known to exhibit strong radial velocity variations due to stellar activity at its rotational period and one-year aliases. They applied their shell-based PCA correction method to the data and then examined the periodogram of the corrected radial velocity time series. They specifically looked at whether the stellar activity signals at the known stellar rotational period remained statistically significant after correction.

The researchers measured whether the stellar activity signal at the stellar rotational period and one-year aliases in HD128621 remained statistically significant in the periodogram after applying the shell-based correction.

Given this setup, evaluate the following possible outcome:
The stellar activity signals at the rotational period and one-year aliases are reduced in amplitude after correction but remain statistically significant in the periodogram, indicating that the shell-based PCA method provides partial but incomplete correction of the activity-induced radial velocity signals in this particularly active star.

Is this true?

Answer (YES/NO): NO